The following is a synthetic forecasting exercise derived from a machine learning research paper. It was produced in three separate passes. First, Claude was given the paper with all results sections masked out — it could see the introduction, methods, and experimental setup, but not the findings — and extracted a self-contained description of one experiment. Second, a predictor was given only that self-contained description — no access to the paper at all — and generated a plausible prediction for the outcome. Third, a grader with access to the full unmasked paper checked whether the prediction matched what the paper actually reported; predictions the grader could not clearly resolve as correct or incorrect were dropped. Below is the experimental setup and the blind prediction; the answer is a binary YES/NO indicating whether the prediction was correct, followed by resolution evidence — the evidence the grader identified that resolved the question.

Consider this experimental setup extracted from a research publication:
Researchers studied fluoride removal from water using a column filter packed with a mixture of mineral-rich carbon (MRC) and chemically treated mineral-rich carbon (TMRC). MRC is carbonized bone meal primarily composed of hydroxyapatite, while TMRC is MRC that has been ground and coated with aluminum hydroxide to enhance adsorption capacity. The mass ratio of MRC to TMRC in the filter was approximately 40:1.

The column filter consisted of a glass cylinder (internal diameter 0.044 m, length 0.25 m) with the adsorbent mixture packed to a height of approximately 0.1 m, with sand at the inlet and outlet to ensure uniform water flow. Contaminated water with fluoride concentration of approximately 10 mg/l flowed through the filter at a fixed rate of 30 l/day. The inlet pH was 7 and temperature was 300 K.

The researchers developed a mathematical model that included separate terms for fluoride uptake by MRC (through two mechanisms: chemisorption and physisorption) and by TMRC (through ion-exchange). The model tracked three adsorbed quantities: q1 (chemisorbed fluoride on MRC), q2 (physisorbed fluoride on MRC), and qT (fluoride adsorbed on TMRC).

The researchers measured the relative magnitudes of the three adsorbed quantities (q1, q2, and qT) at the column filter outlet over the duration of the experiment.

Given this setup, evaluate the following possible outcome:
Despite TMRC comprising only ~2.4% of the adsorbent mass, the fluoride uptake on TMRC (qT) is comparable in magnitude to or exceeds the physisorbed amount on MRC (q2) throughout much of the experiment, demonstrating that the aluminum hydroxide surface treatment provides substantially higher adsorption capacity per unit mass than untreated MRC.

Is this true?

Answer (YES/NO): YES